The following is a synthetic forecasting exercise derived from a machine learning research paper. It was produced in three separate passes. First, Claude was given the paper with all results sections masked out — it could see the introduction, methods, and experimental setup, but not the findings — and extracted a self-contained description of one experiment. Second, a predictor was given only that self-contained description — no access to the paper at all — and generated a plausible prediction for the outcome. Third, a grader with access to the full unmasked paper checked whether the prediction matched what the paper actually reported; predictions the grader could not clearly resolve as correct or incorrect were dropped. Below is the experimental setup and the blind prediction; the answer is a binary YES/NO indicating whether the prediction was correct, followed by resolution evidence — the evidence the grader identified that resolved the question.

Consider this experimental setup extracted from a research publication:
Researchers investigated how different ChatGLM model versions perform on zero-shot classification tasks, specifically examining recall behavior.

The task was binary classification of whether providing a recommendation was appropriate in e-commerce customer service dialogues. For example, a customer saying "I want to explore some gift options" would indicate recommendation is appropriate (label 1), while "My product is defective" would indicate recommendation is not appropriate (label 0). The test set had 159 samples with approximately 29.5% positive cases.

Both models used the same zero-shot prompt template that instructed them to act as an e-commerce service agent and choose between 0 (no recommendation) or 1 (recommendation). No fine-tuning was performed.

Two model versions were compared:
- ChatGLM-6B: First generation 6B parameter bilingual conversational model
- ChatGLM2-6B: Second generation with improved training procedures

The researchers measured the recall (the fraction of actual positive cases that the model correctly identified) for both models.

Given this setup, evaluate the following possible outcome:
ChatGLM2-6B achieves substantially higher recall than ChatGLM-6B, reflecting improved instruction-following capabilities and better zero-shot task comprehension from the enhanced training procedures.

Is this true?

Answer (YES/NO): NO